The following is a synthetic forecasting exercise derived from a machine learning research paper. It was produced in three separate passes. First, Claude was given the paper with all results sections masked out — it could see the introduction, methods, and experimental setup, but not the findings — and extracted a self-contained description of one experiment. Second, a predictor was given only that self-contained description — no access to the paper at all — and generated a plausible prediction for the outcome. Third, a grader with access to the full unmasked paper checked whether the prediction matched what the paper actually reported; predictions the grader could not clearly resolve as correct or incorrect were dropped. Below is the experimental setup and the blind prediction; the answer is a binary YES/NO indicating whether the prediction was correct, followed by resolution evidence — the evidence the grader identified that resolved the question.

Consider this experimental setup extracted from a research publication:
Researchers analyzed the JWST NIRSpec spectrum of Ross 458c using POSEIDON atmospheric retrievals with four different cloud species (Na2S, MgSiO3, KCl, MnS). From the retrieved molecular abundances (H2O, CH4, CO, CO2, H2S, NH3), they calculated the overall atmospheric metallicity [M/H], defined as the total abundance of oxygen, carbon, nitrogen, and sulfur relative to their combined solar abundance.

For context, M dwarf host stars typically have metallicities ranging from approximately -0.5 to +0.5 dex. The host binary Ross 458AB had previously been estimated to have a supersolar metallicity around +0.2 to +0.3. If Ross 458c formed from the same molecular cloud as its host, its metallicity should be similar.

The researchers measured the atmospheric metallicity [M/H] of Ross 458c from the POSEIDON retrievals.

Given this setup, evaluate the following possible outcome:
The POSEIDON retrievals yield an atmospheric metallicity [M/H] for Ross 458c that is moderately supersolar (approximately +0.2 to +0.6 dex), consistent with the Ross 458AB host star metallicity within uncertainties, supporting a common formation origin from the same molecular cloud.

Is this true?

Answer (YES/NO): NO